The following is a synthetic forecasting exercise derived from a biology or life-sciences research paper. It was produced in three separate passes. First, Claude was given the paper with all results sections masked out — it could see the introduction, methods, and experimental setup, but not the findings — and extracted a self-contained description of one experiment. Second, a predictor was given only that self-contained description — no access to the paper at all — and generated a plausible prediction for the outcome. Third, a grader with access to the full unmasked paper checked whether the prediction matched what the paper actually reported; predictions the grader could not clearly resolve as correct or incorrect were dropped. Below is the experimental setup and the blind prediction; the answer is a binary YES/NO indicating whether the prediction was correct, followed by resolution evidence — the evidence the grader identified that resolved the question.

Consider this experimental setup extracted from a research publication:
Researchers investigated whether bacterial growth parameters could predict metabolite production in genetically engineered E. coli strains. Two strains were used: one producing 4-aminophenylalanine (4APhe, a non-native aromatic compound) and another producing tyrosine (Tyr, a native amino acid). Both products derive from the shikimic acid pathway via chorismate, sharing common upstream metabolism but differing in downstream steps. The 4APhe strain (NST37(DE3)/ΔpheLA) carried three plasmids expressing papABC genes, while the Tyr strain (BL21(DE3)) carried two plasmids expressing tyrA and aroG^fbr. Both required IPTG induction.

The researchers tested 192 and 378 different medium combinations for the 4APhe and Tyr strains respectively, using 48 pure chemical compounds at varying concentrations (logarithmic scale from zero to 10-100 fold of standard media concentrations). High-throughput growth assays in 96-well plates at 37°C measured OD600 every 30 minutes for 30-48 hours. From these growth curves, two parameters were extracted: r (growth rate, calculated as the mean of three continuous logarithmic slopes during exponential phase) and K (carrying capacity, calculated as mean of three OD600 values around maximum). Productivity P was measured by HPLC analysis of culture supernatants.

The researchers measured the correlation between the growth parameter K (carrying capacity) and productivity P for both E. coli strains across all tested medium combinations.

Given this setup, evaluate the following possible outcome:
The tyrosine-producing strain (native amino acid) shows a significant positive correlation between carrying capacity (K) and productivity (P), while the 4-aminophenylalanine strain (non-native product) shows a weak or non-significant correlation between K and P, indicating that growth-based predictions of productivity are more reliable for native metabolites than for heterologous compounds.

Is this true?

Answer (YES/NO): NO